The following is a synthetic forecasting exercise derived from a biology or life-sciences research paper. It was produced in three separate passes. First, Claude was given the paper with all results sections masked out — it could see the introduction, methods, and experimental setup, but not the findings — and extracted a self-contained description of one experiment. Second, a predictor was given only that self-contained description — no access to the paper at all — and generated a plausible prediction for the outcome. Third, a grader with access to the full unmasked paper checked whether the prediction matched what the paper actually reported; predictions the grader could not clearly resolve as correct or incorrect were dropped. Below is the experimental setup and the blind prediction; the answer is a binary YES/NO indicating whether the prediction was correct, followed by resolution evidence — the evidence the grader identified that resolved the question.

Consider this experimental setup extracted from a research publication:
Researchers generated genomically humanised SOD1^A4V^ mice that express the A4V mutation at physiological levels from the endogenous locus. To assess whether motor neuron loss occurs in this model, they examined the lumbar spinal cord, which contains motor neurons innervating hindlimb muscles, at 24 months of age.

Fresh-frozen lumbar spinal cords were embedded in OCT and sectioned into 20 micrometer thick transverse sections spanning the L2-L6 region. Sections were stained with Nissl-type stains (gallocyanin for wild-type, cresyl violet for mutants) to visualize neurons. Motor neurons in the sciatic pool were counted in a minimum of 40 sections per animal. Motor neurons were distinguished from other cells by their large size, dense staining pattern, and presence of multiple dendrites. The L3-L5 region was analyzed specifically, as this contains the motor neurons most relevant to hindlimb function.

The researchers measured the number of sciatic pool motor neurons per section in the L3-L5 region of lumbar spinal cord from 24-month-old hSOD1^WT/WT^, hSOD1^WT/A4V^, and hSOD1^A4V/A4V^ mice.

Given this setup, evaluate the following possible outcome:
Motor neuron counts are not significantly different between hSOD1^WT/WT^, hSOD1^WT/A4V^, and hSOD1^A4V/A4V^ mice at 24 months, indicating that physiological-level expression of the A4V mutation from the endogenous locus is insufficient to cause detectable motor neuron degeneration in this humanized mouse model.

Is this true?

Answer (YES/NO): YES